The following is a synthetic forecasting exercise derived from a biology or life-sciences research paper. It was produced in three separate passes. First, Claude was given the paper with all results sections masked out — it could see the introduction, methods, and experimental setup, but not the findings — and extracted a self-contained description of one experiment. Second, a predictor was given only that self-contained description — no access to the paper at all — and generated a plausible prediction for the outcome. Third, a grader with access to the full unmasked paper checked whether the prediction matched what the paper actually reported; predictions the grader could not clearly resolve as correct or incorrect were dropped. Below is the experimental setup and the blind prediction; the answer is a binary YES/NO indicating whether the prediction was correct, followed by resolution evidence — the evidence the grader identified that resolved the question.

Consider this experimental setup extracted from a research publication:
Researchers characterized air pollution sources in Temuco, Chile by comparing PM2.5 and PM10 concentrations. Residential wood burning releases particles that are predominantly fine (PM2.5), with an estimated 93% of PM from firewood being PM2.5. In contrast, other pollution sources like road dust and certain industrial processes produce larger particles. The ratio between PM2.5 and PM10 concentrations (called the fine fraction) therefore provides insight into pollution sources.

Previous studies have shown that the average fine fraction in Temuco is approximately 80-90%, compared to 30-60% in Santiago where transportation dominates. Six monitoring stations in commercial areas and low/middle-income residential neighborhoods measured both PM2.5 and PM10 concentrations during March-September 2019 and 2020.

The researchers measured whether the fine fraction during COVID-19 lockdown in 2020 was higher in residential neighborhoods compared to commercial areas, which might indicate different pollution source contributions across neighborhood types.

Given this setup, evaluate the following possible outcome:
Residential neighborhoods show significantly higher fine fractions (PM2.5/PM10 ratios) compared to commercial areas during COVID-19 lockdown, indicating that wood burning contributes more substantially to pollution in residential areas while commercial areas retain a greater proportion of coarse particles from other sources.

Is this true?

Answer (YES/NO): NO